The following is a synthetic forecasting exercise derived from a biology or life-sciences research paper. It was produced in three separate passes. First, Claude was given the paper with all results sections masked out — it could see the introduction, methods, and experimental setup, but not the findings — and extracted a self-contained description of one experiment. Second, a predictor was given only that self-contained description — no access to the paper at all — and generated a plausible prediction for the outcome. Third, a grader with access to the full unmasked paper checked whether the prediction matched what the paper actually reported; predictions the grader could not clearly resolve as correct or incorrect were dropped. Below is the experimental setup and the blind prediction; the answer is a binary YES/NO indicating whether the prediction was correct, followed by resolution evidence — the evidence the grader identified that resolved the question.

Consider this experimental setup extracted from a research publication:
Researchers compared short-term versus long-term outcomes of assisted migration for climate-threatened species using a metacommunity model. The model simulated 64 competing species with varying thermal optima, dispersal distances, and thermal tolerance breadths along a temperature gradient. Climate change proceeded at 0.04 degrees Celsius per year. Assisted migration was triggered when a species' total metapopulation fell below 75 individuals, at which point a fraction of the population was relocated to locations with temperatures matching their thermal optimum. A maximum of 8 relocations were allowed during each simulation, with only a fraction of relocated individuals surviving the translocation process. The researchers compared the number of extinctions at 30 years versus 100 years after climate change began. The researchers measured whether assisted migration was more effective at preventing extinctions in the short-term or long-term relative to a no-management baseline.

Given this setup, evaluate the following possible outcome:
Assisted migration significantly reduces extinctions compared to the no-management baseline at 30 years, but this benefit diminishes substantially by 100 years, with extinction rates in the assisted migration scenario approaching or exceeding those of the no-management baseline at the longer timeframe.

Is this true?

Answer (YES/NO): NO